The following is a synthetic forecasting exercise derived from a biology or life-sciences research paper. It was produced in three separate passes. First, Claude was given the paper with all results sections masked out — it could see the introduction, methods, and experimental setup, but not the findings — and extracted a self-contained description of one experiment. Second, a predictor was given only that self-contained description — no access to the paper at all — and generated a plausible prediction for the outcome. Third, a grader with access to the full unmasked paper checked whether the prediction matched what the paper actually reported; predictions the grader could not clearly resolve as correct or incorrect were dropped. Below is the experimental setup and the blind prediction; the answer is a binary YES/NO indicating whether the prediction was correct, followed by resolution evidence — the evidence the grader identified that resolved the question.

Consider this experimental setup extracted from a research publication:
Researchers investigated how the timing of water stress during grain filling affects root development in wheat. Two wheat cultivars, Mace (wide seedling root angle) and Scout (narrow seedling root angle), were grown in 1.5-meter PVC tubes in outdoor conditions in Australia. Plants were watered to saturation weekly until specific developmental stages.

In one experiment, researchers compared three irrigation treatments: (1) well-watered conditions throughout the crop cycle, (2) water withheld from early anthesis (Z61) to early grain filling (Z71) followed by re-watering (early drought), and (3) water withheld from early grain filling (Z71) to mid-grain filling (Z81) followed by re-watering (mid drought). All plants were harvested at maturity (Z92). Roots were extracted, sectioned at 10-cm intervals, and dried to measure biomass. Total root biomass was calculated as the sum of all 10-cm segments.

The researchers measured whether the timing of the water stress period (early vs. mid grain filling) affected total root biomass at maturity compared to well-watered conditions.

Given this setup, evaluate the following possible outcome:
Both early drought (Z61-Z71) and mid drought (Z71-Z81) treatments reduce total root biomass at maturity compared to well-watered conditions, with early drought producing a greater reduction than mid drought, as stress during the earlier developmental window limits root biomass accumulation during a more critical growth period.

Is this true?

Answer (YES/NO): NO